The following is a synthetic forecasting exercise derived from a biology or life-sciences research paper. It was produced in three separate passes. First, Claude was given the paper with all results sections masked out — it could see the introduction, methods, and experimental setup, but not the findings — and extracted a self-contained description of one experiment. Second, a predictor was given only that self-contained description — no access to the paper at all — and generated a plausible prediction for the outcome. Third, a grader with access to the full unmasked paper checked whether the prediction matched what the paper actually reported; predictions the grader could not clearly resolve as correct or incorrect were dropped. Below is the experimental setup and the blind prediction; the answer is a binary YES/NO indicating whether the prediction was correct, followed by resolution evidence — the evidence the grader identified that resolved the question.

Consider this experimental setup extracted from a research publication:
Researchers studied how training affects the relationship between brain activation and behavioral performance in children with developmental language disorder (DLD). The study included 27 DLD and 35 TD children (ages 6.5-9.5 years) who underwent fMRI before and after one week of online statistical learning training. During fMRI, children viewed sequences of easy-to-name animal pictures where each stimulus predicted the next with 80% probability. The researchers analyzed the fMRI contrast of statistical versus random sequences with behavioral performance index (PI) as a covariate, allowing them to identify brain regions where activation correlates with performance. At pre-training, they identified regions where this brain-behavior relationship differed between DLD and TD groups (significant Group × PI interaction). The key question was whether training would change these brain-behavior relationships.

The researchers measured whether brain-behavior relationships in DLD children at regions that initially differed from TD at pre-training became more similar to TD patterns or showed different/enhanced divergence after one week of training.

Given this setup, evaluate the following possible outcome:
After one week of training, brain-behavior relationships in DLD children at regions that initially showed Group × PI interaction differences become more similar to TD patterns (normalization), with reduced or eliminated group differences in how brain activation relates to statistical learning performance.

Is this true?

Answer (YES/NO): NO